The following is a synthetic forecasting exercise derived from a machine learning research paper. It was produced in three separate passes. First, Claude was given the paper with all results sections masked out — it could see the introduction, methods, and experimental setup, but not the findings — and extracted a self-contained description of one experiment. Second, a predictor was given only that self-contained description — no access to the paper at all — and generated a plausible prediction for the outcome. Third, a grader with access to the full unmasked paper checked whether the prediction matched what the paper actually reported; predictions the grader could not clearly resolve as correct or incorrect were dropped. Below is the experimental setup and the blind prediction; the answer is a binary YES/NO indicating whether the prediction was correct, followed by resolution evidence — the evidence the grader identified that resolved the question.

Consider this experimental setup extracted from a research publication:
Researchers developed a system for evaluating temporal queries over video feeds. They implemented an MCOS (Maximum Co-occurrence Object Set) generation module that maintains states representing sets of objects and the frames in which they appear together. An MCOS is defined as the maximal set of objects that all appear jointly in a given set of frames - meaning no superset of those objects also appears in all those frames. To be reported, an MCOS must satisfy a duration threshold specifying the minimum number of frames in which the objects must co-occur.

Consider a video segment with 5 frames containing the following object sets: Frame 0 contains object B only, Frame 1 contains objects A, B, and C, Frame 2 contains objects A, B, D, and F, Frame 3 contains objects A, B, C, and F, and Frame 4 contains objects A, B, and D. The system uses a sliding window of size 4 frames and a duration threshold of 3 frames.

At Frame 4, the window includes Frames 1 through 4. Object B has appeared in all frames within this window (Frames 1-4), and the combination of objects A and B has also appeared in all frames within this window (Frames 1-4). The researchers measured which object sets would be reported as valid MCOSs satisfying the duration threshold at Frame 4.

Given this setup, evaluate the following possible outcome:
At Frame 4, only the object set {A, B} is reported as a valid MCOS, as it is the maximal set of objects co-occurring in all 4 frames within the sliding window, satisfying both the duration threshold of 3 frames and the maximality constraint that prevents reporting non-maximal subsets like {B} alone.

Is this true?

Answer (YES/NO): YES